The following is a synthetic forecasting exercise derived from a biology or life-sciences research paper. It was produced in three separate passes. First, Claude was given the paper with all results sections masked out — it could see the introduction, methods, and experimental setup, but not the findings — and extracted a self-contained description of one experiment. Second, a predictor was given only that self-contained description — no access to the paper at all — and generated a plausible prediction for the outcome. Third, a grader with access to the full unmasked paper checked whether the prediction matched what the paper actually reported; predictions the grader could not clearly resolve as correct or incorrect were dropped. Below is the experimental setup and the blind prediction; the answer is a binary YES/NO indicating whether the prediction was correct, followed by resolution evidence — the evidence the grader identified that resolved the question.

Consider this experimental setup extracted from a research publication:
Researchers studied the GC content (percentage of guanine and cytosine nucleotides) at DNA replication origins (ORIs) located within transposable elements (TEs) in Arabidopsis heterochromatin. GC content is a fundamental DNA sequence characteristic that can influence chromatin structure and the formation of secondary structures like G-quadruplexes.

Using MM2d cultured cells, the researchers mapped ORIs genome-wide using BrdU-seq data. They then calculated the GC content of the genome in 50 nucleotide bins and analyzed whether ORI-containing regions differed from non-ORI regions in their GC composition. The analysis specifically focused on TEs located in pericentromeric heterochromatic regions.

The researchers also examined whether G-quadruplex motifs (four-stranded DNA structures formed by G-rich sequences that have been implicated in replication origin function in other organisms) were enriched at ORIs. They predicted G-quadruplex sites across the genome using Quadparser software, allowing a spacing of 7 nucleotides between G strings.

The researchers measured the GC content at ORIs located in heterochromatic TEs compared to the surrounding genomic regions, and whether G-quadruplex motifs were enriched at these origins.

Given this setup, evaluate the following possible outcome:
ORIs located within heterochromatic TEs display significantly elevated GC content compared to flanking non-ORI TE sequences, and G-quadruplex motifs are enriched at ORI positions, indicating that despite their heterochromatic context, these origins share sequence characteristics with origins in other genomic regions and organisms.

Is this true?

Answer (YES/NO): NO